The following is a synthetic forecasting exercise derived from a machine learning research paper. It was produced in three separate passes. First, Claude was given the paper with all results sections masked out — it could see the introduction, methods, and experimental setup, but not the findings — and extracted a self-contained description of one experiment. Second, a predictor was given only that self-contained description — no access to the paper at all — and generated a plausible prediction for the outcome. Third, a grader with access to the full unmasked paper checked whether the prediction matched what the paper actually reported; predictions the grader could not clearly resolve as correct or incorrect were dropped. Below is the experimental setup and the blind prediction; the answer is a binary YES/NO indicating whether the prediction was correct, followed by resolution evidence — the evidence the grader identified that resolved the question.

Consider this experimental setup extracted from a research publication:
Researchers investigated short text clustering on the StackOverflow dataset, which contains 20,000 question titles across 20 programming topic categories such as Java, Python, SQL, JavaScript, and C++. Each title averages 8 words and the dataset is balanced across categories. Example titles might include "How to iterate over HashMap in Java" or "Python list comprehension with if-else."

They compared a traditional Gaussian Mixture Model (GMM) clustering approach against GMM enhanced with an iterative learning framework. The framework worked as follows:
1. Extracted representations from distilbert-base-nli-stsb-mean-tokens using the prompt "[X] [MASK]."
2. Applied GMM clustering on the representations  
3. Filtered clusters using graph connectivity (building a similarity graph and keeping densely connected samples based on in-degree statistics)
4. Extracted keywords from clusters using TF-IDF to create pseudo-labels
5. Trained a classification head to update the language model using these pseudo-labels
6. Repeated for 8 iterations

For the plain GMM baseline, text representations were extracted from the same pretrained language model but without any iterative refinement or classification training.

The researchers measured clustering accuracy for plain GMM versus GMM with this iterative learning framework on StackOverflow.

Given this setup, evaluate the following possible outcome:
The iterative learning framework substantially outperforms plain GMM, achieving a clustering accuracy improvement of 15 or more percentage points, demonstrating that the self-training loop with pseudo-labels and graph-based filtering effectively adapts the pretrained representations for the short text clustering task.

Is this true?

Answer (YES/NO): YES